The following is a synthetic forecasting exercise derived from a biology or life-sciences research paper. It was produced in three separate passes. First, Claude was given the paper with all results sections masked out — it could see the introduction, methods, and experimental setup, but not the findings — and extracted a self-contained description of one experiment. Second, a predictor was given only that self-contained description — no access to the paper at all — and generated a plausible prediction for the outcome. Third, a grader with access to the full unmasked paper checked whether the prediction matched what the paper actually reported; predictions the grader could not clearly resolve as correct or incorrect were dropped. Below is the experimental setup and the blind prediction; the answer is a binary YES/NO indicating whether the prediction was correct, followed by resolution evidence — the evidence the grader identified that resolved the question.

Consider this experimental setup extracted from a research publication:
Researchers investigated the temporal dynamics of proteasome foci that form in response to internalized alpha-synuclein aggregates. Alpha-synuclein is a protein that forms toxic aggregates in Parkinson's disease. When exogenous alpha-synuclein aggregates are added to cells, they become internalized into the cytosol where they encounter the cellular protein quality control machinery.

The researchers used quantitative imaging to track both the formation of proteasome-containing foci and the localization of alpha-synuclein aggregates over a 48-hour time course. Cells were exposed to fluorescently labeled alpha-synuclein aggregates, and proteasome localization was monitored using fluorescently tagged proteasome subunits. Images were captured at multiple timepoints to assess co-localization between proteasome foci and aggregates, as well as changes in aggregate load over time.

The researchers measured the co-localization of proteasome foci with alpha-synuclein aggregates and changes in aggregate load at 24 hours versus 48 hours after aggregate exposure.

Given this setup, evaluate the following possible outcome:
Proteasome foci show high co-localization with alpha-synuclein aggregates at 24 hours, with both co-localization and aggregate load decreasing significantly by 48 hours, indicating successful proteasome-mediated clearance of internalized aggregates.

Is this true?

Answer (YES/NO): YES